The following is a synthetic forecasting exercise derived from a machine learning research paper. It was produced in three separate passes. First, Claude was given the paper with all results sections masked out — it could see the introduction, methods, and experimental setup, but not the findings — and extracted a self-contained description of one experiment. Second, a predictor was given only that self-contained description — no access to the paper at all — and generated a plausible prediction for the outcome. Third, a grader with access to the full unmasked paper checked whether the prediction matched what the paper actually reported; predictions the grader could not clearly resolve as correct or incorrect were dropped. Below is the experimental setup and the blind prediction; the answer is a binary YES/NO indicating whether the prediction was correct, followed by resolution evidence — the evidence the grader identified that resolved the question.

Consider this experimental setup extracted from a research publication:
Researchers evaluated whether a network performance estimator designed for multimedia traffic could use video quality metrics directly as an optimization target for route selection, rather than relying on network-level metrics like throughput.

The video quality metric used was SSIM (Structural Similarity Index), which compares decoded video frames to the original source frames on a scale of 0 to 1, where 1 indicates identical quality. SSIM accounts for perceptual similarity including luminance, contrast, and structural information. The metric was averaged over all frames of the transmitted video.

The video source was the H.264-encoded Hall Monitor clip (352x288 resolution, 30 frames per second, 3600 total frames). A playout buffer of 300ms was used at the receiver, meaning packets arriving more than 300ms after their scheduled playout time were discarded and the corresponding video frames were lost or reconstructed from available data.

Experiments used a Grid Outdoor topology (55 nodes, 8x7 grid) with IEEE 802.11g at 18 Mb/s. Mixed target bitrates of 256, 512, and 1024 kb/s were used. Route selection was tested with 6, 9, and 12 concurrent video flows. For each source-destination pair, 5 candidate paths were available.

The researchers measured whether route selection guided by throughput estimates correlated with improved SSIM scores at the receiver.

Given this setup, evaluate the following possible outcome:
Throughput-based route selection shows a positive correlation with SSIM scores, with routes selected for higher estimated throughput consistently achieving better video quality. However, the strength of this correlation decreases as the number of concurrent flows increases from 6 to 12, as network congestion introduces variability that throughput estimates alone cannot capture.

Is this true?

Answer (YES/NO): YES